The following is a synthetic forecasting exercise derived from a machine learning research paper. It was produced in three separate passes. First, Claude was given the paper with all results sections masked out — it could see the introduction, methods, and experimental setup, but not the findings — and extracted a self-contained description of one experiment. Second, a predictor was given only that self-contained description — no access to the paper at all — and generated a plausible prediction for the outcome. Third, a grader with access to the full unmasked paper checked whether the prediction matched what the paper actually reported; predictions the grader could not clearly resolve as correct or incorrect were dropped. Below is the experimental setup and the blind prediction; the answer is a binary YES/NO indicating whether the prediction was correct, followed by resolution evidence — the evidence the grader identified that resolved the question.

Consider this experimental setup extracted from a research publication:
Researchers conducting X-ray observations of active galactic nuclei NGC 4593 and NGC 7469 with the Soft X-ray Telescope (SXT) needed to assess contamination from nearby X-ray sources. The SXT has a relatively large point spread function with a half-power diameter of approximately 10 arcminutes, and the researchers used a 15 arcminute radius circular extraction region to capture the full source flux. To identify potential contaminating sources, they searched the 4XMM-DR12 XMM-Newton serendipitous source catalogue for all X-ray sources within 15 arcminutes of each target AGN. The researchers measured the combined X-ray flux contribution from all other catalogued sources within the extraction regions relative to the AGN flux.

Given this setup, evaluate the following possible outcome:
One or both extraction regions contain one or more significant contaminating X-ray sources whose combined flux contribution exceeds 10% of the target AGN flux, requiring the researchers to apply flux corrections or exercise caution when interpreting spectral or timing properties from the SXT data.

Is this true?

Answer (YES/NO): NO